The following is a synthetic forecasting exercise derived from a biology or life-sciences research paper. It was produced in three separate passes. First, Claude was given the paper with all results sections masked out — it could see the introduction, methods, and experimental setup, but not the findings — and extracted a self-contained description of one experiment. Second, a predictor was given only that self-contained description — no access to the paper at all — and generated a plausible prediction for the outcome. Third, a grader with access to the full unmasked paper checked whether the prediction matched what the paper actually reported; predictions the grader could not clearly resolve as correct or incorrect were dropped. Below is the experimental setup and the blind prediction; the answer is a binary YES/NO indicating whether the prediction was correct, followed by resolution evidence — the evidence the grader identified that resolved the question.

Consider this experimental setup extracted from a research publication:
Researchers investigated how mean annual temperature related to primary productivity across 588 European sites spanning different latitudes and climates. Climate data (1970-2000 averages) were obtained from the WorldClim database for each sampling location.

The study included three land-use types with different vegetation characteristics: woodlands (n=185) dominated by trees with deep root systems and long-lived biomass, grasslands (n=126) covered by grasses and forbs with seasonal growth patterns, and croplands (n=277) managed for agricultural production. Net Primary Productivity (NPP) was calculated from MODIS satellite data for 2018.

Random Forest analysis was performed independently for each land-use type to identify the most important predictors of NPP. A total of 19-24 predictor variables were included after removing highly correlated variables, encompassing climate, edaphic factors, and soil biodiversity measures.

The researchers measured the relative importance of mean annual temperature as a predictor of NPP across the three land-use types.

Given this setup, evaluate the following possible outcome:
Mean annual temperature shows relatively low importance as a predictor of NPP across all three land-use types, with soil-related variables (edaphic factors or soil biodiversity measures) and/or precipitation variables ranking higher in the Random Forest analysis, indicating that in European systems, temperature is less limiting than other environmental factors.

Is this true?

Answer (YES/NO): NO